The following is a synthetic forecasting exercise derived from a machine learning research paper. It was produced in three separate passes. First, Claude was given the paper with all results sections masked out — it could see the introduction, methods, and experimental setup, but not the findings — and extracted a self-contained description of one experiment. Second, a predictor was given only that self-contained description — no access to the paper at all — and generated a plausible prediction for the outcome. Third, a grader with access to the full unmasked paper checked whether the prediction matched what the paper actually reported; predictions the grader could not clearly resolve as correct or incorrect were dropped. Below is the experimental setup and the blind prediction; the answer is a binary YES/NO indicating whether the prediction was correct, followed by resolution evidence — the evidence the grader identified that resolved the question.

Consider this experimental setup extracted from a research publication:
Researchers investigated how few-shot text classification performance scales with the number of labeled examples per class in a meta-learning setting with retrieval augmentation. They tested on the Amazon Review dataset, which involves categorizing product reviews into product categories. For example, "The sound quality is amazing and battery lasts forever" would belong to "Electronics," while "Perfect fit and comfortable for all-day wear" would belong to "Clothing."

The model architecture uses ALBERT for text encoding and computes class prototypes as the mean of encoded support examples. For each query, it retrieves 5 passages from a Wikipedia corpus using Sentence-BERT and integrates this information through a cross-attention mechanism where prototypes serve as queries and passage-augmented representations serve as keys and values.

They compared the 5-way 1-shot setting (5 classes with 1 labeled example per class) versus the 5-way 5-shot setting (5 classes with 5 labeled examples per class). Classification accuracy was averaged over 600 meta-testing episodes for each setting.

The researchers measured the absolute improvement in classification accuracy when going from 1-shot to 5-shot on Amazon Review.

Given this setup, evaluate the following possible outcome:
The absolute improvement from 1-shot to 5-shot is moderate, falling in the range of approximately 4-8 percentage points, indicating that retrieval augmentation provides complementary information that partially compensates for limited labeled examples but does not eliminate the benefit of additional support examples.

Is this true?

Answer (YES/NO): NO